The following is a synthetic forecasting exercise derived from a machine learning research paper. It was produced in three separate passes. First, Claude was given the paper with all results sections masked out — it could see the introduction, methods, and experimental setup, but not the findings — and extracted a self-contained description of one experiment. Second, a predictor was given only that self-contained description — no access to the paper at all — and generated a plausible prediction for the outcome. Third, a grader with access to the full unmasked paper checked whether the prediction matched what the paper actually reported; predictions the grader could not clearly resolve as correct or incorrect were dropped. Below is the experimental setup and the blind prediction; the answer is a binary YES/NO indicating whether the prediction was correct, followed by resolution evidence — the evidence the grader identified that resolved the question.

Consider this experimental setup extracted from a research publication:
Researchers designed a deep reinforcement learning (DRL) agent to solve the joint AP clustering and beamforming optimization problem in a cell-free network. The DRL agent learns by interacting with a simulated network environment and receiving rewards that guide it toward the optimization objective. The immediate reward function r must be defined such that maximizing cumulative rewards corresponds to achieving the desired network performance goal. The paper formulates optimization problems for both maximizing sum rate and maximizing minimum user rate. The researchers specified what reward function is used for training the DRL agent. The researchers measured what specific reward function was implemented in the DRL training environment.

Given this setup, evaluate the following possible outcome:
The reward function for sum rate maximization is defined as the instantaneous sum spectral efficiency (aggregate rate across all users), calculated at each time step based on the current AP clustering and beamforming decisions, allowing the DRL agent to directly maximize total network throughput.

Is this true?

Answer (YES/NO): YES